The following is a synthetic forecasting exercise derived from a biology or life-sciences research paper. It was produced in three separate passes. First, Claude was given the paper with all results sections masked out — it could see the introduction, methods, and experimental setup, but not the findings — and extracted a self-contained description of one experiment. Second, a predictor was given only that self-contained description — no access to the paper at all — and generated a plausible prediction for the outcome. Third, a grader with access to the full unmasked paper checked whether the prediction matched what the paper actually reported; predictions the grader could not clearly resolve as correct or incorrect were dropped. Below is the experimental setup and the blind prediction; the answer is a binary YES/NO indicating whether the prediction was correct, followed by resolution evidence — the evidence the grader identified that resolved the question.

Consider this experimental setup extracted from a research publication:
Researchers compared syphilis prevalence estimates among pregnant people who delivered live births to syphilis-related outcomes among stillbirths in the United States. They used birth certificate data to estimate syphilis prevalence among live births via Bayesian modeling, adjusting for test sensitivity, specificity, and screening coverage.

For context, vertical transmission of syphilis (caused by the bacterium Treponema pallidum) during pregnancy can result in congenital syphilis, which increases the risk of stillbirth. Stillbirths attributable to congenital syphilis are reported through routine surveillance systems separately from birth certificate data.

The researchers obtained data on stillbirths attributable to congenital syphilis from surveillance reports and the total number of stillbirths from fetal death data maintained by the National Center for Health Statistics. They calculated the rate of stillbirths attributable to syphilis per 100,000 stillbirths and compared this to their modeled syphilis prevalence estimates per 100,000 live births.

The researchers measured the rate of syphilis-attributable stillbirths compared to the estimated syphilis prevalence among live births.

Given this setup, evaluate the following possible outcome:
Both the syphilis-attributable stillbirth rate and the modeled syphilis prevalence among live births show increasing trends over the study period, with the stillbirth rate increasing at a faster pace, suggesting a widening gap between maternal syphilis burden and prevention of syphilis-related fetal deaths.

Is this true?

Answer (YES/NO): NO